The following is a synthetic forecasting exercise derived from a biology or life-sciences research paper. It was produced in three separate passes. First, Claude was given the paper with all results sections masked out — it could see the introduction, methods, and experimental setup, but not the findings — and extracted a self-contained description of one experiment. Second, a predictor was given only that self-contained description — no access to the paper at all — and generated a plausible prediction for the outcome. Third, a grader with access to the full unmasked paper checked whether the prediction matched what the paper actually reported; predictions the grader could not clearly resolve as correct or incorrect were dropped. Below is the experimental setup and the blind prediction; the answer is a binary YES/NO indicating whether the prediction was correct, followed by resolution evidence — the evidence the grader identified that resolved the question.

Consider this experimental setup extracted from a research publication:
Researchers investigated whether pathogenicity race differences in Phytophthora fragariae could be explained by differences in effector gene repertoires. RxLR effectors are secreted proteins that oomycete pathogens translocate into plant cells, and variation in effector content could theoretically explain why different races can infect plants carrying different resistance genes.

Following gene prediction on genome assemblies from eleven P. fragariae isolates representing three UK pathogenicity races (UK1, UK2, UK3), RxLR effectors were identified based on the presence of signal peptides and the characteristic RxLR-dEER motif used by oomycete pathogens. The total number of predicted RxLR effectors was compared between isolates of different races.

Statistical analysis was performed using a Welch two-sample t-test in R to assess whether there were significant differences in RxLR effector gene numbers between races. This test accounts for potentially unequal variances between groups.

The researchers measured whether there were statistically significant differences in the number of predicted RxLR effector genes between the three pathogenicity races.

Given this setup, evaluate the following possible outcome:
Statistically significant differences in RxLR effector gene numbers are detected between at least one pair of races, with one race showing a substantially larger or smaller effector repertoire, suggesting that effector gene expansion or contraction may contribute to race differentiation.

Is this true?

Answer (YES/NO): NO